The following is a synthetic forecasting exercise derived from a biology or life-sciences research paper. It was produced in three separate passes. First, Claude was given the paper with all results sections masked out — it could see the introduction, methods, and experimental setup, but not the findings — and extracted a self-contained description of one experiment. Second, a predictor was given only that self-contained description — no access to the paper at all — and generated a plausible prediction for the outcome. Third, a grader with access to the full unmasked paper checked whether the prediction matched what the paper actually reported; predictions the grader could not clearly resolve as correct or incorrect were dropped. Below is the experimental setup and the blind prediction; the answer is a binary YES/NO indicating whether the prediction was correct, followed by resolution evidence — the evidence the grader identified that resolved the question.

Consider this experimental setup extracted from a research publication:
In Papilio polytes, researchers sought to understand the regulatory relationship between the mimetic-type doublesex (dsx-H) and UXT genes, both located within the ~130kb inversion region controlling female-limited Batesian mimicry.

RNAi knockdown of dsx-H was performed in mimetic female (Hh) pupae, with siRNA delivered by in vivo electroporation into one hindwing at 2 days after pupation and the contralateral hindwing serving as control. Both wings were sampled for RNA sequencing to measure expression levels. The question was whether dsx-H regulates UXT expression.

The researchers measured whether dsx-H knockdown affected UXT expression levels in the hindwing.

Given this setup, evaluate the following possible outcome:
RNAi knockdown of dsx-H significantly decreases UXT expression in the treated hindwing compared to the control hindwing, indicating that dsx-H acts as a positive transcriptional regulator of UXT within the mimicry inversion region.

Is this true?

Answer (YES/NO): NO